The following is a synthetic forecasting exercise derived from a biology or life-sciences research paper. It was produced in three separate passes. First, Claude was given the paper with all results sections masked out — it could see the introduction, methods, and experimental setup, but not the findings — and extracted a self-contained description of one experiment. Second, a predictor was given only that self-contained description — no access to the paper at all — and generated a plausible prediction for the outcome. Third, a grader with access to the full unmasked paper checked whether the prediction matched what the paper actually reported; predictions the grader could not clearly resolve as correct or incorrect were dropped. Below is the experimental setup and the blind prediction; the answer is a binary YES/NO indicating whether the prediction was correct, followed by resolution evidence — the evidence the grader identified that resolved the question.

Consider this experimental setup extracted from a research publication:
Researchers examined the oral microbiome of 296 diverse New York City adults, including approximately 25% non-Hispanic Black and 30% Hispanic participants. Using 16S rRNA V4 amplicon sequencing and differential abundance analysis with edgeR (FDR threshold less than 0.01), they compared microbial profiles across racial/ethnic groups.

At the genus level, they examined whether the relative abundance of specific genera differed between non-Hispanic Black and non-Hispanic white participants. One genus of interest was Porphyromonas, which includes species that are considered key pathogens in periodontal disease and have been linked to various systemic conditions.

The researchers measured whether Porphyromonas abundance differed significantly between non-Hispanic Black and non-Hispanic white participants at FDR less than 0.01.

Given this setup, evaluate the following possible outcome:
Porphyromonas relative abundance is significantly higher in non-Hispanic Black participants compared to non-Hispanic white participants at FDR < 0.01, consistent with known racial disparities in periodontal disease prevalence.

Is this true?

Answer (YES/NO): YES